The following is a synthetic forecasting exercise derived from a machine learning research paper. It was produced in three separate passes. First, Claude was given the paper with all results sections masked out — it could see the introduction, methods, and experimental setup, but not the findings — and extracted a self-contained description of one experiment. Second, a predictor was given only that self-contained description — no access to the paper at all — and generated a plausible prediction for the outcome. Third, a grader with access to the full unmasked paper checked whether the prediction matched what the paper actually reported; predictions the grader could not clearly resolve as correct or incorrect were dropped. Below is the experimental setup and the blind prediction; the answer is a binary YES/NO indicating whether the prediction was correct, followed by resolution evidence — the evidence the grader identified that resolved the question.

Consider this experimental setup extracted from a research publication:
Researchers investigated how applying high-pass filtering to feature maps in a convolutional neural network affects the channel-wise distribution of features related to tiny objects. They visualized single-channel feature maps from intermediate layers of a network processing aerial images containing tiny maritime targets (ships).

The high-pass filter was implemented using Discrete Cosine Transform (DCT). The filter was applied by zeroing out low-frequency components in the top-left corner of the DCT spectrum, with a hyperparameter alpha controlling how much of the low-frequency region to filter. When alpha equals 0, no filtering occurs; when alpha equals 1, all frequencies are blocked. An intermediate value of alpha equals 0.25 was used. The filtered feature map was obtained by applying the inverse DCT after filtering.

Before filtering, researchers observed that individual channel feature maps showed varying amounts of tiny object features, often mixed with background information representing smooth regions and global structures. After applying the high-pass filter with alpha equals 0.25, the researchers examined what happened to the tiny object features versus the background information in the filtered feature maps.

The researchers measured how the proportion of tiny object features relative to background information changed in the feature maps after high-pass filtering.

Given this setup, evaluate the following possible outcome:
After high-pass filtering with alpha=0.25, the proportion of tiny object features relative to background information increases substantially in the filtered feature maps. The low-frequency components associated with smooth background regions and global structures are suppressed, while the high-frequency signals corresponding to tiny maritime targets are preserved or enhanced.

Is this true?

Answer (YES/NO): YES